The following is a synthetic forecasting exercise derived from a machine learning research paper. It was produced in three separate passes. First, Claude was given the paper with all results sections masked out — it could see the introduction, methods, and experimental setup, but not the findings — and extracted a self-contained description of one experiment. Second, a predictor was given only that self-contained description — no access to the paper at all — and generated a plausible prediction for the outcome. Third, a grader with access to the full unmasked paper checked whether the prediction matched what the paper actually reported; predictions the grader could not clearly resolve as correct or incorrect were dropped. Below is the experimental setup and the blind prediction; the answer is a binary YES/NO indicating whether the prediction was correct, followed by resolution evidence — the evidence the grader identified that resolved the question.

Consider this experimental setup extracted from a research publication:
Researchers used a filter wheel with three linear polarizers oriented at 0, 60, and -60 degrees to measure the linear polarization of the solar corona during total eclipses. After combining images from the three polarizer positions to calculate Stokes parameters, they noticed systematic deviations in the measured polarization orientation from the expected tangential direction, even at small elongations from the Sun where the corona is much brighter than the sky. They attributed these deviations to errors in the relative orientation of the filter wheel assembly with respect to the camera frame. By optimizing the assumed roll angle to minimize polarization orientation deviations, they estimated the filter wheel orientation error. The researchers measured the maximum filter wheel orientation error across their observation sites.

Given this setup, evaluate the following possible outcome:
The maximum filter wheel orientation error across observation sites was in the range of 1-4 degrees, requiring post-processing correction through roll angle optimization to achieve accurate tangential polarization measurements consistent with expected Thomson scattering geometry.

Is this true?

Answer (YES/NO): YES